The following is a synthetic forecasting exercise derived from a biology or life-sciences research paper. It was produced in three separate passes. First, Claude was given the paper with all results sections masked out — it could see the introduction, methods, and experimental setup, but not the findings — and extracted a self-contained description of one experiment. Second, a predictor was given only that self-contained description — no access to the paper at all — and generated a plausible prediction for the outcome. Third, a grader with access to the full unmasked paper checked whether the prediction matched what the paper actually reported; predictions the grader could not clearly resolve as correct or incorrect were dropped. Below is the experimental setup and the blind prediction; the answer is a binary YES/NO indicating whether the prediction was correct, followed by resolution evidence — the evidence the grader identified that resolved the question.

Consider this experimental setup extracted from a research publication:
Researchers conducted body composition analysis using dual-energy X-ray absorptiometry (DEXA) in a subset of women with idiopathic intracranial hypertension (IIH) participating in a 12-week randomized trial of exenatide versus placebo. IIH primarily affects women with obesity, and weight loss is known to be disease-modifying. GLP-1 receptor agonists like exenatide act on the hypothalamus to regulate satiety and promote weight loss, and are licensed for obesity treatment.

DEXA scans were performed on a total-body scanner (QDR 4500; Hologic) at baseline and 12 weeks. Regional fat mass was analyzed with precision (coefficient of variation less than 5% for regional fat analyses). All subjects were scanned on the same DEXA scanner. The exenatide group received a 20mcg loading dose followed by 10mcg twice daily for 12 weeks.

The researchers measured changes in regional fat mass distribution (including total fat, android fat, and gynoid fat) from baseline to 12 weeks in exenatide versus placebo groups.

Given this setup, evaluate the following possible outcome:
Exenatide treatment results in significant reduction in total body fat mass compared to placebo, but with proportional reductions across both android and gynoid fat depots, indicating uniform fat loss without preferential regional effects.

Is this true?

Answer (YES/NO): NO